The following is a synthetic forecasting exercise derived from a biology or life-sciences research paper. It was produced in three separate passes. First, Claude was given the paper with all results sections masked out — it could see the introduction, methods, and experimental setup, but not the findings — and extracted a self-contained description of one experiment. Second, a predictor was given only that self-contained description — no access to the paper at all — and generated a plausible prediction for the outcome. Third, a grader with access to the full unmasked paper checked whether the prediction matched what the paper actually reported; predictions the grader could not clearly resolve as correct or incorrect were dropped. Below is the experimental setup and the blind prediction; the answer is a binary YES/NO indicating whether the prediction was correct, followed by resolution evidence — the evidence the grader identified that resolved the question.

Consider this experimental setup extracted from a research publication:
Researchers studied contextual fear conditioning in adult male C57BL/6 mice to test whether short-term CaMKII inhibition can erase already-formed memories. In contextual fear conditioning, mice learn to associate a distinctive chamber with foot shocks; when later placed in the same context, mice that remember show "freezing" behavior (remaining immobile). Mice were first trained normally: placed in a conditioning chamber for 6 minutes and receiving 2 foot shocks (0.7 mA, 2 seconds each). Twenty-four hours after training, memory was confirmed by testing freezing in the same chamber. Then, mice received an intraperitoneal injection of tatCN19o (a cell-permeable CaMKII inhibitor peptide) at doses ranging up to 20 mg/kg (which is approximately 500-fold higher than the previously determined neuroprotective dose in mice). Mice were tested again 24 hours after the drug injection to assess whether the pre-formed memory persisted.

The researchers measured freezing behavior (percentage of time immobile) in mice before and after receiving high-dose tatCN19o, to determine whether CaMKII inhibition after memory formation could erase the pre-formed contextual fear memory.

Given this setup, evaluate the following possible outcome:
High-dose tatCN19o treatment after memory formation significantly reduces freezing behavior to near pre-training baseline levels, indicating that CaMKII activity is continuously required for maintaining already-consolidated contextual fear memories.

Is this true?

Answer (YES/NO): NO